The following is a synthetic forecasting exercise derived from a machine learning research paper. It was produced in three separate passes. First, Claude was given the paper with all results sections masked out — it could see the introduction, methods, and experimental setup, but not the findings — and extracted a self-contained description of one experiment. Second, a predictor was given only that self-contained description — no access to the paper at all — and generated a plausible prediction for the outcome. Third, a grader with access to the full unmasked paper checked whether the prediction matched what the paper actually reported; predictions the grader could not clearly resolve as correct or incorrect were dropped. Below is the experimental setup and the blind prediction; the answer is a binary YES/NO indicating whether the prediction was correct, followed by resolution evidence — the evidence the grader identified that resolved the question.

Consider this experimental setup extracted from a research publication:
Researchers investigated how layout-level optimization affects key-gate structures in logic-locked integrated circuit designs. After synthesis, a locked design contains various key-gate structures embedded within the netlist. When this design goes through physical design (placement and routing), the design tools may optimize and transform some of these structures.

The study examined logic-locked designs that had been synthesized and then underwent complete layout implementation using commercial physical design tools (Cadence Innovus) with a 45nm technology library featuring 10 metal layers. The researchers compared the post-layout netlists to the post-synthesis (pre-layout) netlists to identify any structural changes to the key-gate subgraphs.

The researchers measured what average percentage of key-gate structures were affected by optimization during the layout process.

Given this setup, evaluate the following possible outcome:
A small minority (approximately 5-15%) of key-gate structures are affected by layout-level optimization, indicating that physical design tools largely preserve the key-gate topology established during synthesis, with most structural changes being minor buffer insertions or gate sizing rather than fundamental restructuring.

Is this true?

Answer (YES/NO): YES